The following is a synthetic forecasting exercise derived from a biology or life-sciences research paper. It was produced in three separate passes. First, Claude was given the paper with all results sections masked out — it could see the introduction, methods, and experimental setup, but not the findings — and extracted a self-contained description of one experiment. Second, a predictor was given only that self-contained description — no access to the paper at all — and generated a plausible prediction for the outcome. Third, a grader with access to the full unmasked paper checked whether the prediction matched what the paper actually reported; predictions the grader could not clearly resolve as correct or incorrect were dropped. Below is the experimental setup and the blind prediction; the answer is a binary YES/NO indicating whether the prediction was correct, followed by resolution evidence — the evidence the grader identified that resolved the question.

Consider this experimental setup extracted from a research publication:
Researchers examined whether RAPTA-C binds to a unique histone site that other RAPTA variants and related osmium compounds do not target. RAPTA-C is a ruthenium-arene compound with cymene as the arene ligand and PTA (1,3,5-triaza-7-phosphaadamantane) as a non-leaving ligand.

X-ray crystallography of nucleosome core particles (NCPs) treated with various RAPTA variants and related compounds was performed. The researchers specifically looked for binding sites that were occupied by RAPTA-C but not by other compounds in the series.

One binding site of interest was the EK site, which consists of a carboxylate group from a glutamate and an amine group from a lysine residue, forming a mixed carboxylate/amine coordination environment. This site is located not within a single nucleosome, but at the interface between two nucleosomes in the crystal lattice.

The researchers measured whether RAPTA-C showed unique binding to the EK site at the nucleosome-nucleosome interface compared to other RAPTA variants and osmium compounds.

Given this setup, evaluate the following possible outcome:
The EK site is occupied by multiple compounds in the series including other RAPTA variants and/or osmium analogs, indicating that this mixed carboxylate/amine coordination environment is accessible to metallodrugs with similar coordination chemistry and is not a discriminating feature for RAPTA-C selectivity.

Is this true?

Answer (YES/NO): NO